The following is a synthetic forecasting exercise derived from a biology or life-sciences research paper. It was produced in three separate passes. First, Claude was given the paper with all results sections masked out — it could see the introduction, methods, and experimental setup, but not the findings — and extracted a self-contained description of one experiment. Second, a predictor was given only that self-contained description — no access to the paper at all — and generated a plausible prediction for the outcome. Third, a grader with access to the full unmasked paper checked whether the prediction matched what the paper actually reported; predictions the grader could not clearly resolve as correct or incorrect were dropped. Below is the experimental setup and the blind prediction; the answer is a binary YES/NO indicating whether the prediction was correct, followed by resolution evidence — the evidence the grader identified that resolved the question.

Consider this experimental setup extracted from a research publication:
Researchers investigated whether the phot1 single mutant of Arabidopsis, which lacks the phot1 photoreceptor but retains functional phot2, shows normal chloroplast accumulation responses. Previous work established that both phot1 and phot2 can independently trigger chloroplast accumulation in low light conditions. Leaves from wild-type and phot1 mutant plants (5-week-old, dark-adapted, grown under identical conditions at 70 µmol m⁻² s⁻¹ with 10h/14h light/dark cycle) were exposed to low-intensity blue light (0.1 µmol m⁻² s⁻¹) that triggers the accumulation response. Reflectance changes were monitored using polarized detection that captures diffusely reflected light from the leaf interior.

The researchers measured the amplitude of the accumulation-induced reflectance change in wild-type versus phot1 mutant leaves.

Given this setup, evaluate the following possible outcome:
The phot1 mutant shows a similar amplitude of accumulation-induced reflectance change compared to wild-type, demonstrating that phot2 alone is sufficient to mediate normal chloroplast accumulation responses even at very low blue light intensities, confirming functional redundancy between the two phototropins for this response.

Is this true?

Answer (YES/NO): YES